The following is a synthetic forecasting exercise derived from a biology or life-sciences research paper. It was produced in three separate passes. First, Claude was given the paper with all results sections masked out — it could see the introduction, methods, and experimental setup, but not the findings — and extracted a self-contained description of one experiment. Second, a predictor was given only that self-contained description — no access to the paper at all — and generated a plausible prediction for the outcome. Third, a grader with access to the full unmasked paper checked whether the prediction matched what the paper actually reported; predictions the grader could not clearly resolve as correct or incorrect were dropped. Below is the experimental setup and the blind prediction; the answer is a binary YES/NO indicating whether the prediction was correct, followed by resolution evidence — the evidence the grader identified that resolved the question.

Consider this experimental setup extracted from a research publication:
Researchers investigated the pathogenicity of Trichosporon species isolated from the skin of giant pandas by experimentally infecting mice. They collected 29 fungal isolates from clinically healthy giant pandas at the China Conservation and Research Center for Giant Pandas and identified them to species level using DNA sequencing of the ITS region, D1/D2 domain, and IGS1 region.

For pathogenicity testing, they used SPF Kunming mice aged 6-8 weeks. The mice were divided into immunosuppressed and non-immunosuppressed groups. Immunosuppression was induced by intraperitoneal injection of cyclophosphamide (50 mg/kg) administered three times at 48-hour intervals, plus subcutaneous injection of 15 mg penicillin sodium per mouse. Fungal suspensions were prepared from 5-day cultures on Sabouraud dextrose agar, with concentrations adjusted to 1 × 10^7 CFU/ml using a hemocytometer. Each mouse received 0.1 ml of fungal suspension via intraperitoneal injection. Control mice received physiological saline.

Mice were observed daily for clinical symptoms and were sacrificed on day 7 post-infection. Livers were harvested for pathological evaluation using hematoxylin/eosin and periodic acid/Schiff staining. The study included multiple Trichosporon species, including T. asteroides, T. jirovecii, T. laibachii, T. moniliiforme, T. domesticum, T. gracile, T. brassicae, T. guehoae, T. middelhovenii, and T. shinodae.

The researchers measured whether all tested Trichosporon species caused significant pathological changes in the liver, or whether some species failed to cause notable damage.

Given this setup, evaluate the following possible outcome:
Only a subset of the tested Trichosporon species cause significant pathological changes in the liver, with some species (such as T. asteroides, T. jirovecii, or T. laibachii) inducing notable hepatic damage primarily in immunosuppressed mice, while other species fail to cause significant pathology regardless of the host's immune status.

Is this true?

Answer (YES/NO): NO